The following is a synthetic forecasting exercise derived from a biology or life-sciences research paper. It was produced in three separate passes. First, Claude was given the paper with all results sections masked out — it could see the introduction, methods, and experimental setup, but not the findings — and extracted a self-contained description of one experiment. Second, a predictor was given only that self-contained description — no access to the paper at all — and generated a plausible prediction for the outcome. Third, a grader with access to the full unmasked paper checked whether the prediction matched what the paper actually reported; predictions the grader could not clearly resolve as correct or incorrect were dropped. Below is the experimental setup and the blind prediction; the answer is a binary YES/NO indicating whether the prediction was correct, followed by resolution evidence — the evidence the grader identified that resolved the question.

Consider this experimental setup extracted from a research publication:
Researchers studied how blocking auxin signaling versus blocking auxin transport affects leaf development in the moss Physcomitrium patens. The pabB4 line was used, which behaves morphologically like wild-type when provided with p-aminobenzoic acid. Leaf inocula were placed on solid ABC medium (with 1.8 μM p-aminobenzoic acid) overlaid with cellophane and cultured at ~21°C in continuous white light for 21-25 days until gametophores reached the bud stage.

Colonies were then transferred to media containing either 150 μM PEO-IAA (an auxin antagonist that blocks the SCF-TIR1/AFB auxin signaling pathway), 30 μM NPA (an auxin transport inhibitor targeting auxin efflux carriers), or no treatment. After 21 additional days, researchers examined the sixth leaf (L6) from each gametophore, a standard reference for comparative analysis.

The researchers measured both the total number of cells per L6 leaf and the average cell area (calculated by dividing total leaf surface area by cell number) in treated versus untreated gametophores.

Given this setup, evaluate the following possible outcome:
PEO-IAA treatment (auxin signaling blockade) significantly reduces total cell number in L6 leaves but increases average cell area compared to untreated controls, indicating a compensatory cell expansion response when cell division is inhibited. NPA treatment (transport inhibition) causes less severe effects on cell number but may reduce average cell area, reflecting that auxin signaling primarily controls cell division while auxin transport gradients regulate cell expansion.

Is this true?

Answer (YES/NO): NO